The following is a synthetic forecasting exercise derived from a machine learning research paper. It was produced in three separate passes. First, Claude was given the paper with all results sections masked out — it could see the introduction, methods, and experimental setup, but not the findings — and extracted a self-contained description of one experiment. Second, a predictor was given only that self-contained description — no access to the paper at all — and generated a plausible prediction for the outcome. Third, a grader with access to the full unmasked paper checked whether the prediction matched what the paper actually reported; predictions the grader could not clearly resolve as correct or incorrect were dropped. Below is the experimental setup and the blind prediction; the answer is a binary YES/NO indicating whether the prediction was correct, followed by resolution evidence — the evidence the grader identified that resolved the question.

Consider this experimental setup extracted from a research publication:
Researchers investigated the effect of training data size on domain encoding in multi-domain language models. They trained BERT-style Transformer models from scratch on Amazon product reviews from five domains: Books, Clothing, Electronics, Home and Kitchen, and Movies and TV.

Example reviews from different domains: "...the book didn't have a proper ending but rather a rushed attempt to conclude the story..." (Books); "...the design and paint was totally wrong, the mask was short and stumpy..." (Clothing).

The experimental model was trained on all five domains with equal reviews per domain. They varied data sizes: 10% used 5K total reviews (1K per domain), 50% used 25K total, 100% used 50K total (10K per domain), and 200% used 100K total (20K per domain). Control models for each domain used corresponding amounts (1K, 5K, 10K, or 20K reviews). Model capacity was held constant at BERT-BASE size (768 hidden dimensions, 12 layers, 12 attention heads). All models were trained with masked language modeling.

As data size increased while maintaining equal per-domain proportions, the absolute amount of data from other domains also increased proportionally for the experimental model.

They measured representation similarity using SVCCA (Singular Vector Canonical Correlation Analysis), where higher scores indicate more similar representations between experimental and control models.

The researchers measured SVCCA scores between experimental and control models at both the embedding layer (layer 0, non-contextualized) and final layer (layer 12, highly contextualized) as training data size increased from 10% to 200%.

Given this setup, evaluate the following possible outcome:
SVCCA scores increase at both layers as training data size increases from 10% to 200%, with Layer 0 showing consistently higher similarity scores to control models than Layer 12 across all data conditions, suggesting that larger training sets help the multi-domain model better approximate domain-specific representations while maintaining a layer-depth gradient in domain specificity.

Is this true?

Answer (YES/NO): NO